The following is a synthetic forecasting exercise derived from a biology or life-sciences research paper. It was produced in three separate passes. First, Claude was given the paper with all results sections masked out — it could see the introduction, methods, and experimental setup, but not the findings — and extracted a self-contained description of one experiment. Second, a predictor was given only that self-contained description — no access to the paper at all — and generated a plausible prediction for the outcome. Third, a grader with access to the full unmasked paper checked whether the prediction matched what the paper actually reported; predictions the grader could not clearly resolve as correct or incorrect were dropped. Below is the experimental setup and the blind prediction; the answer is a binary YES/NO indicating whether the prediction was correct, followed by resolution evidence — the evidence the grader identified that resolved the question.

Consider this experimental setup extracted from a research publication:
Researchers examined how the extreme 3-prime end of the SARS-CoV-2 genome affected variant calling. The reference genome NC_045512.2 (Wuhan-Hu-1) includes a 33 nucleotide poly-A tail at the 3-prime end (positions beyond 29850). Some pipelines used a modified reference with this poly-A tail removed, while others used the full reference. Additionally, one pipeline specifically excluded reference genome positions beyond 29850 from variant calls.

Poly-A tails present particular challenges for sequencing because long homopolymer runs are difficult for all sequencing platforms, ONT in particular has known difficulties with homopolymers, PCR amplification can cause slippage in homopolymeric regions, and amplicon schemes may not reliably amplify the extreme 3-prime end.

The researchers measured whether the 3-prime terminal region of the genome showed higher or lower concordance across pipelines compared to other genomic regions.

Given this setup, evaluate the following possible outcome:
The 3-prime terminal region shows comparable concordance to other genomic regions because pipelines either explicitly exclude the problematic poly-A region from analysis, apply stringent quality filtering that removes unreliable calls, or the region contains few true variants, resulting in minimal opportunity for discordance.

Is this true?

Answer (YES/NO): YES